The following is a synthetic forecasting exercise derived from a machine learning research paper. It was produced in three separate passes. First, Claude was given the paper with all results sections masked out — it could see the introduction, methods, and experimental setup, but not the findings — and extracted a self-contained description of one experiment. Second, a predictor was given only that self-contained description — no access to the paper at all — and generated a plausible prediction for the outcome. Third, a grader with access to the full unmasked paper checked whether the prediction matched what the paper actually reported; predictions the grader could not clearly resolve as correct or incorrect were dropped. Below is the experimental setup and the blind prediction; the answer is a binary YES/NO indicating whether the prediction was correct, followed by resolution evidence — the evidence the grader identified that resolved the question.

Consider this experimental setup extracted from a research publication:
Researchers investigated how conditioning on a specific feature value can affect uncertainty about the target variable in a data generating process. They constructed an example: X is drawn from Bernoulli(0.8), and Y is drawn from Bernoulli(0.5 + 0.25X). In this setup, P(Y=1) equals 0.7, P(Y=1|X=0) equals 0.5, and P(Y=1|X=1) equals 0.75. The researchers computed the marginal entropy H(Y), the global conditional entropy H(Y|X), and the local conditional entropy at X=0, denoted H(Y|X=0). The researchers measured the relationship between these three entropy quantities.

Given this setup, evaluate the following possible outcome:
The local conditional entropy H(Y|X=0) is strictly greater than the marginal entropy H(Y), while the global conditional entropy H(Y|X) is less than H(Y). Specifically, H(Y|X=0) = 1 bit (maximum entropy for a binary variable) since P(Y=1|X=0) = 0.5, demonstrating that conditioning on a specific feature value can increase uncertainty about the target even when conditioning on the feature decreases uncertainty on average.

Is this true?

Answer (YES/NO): YES